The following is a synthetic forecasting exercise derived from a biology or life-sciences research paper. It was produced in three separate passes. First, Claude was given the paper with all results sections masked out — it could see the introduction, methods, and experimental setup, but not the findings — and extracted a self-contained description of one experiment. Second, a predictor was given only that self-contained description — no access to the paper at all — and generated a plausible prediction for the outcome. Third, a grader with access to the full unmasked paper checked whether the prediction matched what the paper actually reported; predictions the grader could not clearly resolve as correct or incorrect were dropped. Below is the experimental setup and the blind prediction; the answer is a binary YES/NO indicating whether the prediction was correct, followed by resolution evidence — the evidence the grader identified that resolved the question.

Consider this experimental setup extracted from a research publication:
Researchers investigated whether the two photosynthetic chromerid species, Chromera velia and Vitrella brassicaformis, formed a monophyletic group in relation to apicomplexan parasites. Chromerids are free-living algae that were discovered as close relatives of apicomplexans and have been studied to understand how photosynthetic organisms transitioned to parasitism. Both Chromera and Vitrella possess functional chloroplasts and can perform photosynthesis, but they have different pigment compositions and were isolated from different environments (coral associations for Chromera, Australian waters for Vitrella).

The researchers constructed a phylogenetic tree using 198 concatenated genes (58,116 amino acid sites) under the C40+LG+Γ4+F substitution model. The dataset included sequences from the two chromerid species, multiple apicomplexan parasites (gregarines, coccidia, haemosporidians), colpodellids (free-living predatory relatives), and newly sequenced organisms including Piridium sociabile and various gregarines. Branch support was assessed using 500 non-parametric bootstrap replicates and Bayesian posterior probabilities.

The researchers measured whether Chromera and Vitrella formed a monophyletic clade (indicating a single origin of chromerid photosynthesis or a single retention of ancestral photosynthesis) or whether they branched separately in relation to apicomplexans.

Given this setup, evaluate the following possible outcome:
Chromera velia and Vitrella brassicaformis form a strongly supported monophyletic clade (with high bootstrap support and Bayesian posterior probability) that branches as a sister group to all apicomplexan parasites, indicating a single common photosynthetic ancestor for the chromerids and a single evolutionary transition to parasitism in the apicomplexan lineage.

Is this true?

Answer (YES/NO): NO